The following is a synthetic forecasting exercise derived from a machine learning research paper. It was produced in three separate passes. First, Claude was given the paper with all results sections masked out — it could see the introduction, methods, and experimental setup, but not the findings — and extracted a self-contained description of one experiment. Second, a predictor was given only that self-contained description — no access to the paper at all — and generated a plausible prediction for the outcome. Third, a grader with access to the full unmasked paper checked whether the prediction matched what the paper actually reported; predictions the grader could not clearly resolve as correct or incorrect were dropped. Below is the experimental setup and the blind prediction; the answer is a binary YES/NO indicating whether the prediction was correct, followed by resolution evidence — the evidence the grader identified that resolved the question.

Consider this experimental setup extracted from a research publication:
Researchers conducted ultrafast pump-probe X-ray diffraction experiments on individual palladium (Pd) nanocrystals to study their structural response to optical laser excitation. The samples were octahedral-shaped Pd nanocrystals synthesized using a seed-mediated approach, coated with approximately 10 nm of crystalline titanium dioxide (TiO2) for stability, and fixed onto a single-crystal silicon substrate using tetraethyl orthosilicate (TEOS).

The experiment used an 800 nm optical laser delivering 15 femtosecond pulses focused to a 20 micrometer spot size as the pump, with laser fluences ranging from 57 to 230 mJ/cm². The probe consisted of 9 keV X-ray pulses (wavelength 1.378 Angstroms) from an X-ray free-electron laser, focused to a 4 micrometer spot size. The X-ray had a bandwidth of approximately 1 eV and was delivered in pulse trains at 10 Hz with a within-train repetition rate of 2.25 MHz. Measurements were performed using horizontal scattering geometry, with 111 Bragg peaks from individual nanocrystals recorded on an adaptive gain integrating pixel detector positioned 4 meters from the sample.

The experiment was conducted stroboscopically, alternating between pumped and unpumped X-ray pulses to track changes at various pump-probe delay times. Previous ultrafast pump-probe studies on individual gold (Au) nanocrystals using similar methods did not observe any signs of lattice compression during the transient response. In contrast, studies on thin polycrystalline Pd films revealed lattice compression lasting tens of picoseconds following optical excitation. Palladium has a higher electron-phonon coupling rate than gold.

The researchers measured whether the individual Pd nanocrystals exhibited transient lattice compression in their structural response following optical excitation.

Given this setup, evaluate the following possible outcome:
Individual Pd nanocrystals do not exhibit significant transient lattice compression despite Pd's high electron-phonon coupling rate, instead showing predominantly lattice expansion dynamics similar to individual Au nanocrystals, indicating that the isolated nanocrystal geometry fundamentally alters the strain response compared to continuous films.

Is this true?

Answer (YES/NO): NO